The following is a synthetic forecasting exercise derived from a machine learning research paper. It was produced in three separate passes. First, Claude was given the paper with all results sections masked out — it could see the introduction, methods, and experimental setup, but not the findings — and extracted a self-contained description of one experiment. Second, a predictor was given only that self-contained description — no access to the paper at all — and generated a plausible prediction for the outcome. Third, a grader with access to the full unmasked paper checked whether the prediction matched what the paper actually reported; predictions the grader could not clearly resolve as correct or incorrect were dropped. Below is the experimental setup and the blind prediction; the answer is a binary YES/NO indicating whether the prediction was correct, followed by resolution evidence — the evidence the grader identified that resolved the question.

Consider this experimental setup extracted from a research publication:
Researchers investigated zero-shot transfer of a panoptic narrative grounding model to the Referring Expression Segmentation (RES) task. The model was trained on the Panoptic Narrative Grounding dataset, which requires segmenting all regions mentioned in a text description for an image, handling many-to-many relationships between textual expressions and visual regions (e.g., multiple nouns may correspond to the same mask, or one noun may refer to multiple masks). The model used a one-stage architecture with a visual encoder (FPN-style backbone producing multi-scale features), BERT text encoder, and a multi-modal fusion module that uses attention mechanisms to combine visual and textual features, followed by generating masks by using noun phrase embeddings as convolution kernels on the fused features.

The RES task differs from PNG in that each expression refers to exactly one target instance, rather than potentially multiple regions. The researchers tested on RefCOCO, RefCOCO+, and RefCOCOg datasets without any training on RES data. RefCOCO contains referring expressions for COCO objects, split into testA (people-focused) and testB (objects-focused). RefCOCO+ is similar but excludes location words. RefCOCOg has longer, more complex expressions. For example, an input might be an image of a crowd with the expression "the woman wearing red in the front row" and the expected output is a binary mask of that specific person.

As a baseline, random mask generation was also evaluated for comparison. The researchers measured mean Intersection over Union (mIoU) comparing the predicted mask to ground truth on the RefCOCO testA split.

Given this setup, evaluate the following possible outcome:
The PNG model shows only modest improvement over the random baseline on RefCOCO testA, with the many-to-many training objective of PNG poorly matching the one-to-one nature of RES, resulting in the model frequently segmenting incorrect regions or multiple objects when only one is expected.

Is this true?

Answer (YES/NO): NO